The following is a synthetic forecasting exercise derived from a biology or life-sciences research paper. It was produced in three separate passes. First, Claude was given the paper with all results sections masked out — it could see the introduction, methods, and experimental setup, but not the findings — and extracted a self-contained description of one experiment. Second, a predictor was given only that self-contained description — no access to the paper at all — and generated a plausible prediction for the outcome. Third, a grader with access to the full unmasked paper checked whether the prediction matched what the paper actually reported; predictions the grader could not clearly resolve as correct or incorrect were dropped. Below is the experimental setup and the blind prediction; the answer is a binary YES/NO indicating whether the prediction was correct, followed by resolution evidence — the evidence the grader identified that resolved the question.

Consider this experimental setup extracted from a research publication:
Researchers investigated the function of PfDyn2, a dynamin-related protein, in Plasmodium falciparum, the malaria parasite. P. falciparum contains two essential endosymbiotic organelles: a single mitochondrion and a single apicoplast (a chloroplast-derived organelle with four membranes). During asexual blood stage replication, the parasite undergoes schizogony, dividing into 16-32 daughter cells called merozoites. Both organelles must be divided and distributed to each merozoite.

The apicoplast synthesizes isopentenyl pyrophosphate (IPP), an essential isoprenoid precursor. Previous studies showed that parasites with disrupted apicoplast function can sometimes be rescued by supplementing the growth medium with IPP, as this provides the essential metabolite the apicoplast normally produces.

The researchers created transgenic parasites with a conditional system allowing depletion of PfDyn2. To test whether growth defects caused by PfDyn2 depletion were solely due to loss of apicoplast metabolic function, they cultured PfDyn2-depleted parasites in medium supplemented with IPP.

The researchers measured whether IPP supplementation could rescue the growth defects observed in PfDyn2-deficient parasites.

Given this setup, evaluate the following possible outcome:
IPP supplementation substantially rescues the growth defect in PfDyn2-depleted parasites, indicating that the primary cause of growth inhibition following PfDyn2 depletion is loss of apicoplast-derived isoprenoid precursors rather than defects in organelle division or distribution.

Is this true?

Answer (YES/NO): NO